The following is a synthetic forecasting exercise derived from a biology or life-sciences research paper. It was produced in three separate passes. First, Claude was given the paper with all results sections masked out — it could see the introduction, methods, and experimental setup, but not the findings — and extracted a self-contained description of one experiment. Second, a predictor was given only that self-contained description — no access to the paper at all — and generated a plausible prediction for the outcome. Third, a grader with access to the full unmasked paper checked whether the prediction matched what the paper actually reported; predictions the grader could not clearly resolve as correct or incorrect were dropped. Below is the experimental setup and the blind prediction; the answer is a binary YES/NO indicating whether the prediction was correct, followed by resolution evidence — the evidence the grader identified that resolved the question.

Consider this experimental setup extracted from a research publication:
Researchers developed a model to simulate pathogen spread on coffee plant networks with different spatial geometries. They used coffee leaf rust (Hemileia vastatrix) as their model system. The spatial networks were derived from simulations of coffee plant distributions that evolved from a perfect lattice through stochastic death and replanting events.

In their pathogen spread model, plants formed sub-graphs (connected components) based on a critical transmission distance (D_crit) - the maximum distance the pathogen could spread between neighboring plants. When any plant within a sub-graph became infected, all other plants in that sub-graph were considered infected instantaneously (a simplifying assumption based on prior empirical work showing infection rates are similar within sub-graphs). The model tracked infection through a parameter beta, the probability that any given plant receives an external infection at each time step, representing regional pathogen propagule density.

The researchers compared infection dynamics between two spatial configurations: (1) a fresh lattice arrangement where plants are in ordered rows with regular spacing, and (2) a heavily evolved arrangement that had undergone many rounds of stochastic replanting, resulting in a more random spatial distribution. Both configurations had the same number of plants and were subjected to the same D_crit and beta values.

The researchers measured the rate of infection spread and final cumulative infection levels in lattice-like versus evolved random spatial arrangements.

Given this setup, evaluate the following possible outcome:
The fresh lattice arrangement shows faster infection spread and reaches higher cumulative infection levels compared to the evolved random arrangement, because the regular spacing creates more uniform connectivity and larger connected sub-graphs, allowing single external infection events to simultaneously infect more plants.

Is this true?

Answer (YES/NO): NO